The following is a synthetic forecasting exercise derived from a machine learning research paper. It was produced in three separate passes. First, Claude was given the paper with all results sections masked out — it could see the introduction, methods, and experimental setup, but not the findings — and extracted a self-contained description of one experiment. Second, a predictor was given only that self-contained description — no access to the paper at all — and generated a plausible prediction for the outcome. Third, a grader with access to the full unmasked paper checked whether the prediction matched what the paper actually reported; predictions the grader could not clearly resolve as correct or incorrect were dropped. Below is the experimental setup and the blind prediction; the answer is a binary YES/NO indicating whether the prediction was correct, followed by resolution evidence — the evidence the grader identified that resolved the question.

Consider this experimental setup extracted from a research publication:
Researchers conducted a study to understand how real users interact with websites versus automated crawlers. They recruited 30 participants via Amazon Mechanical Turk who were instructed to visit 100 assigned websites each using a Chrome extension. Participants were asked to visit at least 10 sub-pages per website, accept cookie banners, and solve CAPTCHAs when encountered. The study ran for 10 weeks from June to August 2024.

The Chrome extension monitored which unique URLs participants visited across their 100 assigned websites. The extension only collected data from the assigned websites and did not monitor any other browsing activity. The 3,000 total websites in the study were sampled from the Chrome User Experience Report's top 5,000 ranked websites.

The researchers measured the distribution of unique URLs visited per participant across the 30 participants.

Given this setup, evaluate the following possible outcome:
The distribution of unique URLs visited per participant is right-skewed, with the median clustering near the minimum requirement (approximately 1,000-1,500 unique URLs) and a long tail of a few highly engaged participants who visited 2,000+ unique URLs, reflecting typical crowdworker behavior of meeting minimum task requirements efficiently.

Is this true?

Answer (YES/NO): NO